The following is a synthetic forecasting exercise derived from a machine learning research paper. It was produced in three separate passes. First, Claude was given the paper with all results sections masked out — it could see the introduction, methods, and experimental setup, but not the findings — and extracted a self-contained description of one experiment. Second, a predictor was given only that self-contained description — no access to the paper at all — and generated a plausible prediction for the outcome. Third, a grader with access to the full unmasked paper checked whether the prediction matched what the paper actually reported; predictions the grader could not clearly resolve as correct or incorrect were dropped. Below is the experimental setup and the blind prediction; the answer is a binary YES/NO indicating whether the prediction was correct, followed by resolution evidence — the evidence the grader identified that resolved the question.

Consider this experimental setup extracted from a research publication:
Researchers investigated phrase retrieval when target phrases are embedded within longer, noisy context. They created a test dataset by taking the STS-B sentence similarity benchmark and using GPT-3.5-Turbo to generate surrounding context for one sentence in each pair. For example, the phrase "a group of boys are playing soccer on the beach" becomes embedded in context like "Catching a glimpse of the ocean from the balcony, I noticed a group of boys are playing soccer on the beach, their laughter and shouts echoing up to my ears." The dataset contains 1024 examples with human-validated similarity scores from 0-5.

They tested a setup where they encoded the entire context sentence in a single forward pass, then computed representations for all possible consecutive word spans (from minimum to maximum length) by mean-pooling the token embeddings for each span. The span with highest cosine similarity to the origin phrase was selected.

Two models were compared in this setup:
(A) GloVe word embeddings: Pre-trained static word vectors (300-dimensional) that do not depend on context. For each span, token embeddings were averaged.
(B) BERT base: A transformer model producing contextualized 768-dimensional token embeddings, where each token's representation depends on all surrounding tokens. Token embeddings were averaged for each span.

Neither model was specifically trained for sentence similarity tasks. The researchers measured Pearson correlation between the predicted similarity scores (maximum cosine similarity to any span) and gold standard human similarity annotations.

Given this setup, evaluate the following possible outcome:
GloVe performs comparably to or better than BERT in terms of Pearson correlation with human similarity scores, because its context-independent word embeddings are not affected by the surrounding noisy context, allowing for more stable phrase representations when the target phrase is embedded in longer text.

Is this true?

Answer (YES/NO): YES